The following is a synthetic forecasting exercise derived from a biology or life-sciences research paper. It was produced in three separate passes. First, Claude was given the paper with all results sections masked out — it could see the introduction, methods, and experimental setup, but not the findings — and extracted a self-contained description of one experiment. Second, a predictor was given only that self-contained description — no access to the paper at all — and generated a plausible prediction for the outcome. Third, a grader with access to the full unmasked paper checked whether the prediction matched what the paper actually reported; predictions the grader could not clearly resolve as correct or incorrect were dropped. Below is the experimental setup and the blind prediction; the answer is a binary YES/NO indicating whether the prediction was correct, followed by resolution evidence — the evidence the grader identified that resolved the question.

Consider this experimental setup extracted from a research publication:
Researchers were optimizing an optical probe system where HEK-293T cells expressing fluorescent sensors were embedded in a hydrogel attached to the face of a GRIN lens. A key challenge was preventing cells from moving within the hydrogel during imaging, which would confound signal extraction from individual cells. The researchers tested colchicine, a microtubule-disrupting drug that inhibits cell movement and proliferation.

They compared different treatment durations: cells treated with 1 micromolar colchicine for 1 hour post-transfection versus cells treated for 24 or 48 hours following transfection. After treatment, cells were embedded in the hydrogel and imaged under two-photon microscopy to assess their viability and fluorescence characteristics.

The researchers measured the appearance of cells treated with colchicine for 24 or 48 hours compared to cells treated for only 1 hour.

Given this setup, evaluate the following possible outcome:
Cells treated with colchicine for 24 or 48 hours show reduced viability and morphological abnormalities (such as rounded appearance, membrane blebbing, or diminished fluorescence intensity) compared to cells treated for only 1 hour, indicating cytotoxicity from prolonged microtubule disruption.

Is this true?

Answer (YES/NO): YES